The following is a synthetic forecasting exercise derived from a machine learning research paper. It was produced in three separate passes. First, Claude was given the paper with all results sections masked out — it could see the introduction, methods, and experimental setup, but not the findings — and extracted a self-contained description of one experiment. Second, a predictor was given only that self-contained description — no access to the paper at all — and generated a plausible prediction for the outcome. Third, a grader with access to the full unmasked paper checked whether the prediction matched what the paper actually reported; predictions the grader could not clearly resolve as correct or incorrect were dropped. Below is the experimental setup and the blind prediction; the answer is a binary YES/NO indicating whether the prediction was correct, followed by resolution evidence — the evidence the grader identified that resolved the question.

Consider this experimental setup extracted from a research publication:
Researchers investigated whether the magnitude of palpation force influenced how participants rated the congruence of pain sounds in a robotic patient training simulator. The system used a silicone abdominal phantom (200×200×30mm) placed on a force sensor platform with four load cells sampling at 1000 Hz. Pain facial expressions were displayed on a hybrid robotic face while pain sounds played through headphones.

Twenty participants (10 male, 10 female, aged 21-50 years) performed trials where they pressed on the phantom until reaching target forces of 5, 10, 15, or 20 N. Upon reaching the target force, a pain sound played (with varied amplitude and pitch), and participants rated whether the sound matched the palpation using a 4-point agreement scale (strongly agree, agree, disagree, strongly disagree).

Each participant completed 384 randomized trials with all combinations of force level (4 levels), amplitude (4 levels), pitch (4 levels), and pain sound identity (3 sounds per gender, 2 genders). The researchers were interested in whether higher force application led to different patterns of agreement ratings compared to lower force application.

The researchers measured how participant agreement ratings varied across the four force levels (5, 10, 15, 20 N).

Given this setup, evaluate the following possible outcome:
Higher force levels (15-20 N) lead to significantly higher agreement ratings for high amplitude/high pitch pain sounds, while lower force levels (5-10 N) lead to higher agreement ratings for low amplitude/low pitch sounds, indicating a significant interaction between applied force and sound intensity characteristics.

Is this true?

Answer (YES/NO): NO